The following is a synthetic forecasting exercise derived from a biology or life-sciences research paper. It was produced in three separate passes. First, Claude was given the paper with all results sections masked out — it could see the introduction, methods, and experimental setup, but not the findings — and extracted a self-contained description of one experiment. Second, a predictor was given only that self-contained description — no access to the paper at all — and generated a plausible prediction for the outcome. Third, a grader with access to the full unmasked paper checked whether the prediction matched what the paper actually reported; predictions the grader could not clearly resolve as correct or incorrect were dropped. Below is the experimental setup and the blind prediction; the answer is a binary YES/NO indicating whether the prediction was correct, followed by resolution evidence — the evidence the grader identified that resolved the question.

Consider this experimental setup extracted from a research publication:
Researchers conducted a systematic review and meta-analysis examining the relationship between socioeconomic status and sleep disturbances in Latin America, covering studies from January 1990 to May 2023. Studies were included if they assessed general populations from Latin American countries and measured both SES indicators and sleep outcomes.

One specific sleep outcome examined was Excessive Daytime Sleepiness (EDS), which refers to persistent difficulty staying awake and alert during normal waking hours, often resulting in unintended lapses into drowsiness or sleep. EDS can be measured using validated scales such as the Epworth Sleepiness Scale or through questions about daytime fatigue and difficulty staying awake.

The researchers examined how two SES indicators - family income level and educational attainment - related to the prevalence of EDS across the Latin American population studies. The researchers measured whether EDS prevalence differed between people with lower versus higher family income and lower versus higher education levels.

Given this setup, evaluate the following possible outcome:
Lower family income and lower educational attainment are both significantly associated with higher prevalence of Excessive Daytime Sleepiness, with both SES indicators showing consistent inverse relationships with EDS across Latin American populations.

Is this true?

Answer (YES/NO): YES